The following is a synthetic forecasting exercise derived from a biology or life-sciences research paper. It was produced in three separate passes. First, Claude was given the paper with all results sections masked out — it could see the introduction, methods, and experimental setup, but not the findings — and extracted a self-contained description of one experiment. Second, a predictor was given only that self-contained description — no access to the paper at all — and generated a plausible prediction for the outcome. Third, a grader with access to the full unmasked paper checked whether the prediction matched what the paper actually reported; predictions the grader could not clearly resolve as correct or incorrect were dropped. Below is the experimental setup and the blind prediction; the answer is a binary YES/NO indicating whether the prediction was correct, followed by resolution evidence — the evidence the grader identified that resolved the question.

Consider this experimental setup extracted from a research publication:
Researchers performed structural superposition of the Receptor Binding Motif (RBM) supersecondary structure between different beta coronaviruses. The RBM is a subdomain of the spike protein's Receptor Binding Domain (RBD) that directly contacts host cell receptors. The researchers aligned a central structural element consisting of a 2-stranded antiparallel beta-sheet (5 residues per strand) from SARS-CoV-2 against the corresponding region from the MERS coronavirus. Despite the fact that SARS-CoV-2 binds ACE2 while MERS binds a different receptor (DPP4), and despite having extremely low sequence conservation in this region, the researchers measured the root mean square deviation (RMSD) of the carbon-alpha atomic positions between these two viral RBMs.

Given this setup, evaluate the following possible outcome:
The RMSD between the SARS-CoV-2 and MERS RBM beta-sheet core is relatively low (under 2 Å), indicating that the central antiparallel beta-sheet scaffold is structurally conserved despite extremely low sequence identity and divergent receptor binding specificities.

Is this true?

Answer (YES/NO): YES